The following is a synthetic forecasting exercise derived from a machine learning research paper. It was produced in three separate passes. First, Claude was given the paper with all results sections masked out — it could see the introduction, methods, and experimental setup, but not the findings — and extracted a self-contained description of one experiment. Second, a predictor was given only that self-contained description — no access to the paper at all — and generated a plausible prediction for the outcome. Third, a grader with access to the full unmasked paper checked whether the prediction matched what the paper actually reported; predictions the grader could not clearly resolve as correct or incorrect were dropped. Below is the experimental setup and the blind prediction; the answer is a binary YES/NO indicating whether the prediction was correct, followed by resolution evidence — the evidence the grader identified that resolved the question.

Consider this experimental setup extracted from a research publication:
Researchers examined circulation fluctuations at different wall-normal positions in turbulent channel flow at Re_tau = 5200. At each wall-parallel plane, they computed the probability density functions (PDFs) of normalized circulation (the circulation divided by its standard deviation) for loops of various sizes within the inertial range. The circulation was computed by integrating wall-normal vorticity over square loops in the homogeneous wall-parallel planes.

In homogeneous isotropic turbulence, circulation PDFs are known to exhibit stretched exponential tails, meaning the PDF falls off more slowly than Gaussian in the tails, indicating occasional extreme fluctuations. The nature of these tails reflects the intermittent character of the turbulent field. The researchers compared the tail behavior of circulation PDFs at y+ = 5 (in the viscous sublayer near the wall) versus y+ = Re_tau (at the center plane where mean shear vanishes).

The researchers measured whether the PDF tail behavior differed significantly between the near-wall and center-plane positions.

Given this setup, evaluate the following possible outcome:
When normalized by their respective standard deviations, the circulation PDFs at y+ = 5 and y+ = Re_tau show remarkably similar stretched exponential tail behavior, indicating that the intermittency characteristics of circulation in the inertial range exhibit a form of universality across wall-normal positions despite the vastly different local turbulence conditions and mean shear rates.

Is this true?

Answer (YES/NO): NO